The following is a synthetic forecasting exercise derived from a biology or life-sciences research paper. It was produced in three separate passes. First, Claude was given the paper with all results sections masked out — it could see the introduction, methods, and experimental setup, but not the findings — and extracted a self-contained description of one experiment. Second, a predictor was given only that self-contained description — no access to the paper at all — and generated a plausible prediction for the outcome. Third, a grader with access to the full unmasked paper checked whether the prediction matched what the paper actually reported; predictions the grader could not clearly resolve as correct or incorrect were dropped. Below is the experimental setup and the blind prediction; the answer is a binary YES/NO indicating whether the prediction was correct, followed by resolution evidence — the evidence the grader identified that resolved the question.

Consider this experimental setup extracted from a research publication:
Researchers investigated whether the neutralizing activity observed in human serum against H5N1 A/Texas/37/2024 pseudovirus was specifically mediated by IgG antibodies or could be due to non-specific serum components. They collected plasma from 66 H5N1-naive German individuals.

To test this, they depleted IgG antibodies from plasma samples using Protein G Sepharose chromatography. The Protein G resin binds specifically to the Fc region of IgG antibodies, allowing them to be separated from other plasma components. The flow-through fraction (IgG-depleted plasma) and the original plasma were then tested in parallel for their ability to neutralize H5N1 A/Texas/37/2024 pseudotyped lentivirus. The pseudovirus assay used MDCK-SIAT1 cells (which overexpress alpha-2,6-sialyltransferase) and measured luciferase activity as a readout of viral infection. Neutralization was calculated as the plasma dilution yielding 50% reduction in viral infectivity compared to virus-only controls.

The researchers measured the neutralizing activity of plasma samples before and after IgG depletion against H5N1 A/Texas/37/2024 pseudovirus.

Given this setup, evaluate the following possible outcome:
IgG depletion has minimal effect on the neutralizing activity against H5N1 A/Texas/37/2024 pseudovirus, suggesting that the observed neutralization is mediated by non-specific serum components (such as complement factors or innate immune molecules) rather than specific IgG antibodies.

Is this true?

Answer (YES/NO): NO